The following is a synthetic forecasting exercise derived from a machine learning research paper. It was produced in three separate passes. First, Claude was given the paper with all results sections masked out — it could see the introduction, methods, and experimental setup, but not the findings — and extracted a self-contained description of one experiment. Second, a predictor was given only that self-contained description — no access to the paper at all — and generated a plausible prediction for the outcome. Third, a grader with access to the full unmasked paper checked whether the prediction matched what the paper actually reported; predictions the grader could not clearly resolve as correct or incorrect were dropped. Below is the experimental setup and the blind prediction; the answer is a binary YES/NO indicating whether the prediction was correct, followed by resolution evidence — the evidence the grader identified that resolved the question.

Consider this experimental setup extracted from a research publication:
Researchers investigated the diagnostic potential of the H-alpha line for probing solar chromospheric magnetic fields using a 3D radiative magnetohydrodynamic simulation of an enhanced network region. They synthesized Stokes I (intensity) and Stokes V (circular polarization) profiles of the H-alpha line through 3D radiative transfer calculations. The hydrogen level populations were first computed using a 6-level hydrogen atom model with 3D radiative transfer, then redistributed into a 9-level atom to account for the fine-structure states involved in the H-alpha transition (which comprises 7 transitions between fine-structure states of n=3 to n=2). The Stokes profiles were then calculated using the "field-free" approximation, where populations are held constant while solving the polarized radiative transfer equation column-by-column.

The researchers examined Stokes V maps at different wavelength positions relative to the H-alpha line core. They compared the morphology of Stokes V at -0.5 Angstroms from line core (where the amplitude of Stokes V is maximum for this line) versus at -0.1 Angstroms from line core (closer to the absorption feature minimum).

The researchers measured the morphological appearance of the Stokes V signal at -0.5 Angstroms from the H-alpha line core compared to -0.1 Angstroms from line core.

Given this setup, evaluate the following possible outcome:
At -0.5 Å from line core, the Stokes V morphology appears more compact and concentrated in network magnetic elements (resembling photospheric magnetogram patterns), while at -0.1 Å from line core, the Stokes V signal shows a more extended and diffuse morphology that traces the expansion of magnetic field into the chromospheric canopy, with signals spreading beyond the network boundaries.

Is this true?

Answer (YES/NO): YES